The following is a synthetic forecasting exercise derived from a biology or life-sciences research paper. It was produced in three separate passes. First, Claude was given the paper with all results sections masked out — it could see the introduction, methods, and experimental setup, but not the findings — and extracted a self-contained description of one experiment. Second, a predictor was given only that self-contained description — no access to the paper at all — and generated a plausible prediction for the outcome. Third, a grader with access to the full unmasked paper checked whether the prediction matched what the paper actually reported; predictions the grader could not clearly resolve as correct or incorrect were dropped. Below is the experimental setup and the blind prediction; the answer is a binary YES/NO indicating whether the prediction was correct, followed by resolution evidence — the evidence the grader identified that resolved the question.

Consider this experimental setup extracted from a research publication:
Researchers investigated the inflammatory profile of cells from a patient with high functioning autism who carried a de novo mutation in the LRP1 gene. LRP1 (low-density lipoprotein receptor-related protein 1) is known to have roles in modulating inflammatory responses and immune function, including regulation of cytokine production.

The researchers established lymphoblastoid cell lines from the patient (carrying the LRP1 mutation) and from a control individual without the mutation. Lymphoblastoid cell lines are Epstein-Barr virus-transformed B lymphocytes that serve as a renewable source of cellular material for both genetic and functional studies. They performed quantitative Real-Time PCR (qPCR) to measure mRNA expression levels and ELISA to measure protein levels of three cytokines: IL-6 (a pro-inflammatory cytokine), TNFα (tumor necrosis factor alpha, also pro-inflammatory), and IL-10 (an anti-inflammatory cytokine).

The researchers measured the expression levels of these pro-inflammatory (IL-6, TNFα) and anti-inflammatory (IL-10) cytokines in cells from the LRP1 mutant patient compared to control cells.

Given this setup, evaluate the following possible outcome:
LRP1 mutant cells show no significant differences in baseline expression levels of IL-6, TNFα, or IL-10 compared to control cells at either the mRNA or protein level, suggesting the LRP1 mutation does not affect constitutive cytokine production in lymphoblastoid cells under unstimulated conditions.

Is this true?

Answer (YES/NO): NO